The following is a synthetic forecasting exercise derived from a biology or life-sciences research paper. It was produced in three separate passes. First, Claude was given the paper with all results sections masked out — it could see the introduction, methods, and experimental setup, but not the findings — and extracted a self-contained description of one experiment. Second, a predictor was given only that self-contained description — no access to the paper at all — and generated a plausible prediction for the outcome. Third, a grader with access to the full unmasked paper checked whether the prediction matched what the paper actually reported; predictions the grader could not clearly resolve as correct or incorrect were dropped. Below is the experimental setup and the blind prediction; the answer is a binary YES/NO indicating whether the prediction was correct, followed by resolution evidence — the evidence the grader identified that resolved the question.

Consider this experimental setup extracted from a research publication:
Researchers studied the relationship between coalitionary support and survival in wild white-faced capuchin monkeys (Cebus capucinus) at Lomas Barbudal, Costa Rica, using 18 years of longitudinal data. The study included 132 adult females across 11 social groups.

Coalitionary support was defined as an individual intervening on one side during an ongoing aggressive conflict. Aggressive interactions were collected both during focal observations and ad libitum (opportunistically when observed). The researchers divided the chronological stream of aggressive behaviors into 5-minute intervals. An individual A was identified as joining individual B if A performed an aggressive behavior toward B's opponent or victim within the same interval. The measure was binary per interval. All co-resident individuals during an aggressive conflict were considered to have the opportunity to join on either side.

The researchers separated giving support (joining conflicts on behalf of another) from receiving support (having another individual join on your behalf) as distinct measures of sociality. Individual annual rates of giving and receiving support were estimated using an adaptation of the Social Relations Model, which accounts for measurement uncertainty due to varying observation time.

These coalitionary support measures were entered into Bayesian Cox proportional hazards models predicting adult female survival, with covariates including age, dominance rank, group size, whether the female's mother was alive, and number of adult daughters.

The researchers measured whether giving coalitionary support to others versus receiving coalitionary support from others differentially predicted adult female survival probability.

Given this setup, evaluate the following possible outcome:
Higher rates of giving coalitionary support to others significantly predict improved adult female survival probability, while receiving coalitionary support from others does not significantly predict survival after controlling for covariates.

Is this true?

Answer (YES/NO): NO